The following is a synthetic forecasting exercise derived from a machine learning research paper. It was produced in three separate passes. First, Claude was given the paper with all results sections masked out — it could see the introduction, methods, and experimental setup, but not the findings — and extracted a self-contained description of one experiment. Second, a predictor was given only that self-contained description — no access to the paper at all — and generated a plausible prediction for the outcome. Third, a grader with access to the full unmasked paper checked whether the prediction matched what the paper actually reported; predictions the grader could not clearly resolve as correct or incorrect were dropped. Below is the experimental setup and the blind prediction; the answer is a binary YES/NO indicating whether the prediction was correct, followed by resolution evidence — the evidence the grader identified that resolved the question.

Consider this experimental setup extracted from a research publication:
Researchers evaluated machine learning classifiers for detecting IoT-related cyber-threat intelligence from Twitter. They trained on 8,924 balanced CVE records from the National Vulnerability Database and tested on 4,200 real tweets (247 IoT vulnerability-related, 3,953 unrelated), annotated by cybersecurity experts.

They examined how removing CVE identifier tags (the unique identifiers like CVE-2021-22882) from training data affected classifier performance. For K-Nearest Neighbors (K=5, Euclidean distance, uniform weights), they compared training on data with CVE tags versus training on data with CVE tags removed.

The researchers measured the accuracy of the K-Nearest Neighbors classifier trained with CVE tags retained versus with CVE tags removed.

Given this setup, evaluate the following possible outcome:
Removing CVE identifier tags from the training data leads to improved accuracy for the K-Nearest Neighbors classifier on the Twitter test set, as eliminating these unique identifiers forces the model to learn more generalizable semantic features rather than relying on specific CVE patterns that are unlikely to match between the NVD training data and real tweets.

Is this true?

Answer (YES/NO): YES